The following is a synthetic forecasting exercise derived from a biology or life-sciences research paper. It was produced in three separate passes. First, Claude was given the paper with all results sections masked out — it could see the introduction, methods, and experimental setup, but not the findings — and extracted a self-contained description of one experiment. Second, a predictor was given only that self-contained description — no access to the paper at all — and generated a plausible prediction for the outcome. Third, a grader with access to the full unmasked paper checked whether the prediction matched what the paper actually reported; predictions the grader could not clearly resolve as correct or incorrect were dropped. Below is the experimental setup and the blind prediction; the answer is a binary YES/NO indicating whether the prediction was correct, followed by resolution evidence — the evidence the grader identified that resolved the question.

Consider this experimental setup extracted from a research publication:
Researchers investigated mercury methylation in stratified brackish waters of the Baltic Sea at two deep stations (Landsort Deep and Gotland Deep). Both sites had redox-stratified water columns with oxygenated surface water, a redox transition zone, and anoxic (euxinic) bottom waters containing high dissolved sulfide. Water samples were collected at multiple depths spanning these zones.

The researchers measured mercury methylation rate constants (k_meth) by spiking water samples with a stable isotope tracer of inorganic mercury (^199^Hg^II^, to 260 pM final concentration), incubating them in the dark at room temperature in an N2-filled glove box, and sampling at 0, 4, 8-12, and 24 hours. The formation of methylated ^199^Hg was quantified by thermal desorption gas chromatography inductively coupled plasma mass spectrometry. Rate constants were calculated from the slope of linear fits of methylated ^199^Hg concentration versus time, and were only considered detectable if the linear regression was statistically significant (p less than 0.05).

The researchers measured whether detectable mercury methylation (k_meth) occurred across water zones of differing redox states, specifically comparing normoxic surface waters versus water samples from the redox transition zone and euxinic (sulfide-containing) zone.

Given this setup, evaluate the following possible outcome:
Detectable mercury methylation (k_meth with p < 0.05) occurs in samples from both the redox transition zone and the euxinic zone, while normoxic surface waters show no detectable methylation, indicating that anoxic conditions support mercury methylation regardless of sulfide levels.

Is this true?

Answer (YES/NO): NO